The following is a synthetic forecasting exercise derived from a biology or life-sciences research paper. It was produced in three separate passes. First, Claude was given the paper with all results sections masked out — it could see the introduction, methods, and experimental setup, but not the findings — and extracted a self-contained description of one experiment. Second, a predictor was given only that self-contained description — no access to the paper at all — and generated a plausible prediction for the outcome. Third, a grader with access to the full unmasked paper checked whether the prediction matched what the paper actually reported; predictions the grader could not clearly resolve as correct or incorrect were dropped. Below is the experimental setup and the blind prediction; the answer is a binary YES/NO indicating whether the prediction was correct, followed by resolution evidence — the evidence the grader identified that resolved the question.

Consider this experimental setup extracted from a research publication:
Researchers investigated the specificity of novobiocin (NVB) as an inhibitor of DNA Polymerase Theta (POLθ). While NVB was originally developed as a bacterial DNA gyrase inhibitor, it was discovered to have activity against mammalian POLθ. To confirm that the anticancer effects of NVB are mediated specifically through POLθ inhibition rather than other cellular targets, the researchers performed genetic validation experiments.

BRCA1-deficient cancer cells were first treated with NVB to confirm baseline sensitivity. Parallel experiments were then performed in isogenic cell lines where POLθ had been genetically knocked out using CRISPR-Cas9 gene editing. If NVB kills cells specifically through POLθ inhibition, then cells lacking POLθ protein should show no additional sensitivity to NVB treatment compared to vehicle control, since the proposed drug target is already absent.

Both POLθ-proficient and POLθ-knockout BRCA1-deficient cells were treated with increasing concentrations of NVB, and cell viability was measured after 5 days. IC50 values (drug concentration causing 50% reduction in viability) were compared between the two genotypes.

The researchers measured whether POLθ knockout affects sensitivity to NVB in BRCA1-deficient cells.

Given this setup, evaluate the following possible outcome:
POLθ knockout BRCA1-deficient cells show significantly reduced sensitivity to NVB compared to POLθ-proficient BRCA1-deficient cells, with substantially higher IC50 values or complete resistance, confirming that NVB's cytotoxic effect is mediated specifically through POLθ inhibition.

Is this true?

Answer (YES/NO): YES